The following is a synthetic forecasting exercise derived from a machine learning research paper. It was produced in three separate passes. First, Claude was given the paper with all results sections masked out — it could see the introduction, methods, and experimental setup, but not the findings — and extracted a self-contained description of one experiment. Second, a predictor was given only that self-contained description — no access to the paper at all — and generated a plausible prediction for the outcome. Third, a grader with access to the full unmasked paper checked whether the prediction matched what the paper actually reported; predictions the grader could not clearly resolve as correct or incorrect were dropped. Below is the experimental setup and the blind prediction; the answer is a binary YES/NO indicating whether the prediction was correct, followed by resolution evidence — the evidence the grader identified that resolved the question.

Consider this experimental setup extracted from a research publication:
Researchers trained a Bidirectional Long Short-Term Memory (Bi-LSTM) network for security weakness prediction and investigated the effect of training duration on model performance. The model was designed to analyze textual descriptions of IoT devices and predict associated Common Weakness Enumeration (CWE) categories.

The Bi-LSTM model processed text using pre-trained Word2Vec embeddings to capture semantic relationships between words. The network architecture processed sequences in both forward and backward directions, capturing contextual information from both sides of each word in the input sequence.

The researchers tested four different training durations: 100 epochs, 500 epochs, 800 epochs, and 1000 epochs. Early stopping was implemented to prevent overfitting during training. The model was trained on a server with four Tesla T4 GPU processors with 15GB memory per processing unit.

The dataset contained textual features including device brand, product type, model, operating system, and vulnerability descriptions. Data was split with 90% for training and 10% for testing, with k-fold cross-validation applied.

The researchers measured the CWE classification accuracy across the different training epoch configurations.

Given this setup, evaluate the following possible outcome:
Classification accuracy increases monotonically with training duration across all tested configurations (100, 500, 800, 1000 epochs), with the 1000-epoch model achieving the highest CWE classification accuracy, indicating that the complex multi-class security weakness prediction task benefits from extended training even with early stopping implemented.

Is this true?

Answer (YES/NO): YES